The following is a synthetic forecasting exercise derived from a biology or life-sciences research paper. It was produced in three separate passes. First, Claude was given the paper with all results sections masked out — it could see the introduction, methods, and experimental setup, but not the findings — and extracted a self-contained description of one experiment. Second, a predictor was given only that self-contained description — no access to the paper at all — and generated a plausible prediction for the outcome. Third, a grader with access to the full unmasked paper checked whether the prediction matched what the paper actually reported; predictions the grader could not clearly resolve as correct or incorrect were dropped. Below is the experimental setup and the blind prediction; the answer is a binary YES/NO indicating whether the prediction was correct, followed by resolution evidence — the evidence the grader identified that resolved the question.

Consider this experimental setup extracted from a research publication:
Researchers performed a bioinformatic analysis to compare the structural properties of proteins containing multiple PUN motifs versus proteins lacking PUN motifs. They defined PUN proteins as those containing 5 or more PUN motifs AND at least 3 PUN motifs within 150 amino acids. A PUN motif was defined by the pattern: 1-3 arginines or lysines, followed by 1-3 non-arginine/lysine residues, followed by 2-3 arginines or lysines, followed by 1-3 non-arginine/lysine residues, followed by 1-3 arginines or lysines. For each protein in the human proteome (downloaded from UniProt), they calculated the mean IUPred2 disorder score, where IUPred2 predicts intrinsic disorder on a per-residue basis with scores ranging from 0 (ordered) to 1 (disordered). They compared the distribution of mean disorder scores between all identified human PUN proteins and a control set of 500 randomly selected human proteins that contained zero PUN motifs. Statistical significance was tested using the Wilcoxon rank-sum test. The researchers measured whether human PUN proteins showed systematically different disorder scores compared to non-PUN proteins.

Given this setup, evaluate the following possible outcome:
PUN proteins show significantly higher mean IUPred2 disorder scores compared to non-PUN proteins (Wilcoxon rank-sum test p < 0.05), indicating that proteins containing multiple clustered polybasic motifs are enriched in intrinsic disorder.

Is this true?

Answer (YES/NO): YES